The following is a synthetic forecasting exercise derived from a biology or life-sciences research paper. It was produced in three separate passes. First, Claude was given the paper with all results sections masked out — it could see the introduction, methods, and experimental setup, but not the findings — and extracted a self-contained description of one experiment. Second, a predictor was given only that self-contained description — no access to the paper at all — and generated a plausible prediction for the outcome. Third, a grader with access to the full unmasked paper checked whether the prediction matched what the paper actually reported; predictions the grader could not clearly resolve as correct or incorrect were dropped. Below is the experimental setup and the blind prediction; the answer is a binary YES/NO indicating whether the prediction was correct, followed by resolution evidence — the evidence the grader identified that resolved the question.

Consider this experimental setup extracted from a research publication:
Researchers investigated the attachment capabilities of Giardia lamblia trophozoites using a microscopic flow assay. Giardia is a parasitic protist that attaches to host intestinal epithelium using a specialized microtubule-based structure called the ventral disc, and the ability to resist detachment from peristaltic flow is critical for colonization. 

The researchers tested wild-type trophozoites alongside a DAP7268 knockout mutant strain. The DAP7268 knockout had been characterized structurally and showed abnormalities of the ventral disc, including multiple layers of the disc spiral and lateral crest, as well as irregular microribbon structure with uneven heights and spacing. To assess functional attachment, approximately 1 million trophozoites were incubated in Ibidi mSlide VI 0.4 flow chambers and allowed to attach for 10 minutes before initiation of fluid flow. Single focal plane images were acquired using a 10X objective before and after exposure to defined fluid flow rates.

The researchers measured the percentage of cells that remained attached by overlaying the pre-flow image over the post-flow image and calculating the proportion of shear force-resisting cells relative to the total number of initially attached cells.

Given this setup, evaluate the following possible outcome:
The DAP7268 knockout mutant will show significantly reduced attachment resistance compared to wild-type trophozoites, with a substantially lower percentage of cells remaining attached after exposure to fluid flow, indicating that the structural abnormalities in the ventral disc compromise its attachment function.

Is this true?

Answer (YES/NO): YES